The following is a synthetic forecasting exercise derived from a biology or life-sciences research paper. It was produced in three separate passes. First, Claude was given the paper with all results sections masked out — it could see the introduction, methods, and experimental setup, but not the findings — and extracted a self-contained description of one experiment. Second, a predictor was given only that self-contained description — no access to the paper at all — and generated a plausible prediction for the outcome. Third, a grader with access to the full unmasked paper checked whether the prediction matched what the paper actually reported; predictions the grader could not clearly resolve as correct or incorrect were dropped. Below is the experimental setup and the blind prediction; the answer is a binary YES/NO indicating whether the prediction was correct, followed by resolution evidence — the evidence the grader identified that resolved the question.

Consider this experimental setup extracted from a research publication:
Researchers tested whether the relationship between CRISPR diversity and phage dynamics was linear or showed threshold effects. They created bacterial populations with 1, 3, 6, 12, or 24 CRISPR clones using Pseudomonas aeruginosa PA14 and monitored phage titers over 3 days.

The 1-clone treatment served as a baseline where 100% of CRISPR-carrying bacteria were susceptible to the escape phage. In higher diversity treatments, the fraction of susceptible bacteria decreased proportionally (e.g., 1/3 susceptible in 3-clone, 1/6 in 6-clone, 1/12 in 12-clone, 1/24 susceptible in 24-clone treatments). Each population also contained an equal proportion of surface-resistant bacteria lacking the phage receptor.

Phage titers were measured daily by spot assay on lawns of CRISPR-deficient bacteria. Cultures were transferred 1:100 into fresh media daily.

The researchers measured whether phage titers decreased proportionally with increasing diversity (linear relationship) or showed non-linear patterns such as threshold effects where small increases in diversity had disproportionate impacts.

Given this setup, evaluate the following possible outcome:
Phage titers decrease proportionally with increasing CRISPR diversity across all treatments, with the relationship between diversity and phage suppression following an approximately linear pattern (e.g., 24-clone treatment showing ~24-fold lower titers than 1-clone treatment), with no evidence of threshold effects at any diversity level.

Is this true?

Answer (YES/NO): NO